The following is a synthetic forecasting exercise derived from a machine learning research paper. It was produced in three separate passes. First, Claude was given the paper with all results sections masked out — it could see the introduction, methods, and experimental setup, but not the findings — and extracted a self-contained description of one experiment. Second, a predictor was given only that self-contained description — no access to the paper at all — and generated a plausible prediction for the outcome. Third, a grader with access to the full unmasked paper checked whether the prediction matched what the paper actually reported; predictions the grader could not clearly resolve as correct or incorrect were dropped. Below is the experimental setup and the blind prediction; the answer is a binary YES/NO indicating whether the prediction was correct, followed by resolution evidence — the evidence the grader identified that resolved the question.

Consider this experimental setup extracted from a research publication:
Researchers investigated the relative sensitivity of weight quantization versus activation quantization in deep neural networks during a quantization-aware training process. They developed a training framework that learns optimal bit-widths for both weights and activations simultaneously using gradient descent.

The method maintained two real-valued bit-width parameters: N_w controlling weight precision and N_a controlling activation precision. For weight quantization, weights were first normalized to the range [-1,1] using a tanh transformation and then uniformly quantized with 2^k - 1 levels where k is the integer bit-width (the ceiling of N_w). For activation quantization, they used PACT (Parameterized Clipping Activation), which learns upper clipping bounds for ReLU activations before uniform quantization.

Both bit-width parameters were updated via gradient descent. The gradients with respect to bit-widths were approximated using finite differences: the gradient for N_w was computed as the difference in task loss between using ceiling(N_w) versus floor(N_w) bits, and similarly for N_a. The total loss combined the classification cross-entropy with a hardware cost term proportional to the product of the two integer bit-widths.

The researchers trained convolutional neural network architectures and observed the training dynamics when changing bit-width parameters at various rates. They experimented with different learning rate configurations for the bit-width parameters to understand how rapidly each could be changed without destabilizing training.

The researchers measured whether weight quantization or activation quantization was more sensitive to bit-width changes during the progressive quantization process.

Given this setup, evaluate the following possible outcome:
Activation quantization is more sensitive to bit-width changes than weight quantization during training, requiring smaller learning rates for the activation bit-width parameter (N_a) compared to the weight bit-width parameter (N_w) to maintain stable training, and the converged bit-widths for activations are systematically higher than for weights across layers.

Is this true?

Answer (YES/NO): NO